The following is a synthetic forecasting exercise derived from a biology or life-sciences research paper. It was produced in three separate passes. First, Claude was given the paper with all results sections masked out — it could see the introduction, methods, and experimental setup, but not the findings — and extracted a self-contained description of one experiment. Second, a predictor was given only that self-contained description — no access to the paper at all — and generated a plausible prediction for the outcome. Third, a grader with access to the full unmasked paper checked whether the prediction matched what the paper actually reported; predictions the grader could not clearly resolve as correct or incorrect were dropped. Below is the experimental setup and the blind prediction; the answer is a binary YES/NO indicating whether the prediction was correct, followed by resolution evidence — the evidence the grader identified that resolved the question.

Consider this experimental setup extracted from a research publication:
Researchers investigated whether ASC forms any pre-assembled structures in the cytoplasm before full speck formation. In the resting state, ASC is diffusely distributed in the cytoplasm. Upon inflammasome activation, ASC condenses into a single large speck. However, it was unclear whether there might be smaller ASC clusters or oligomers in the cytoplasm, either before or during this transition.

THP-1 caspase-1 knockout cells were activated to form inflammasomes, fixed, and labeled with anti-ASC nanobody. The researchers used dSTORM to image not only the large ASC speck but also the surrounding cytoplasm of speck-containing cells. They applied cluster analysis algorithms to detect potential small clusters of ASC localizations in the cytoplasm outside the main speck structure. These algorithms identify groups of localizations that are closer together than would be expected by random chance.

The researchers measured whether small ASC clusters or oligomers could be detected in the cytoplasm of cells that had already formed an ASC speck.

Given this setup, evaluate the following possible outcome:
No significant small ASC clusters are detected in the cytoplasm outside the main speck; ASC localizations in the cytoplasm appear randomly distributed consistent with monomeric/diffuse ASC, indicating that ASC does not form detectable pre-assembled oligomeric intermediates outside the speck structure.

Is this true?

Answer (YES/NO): NO